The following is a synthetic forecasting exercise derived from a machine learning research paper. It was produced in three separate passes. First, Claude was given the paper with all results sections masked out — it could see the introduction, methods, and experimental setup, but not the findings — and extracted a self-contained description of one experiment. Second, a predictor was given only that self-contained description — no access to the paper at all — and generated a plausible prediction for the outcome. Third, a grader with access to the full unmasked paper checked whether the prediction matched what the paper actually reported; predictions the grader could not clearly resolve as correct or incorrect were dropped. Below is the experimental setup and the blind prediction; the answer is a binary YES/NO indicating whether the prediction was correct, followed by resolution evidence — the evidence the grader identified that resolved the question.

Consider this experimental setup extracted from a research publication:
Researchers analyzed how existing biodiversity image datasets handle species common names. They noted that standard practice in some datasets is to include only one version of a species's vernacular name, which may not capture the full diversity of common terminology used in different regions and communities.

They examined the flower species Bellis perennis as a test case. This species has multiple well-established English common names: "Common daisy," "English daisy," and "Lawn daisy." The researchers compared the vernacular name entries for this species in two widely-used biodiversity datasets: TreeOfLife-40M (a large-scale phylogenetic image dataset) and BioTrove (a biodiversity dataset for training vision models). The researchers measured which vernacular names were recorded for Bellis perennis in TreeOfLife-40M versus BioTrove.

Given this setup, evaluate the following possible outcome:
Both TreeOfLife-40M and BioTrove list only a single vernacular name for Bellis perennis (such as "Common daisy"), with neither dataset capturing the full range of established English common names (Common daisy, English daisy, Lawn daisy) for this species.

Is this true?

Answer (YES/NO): YES